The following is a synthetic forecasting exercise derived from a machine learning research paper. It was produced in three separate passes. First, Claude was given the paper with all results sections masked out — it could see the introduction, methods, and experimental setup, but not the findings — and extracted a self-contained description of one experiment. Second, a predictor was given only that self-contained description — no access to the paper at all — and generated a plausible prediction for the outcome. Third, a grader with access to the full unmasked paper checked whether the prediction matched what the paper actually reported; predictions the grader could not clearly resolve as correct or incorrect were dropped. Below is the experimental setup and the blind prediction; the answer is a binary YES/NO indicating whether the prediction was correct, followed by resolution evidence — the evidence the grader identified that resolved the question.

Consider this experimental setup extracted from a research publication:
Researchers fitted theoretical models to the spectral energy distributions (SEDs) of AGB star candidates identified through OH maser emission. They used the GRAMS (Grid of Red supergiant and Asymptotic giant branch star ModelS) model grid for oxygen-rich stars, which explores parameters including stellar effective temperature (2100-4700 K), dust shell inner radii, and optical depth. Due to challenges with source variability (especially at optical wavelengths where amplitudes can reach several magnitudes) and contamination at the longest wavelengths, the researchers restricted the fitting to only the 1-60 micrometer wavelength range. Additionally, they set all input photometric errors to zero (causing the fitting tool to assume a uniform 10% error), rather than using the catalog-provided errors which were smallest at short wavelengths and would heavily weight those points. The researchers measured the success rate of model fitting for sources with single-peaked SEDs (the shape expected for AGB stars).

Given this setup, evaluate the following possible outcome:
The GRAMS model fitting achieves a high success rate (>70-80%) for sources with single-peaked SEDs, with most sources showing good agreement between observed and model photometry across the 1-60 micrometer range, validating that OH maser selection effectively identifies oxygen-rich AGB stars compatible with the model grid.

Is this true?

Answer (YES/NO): YES